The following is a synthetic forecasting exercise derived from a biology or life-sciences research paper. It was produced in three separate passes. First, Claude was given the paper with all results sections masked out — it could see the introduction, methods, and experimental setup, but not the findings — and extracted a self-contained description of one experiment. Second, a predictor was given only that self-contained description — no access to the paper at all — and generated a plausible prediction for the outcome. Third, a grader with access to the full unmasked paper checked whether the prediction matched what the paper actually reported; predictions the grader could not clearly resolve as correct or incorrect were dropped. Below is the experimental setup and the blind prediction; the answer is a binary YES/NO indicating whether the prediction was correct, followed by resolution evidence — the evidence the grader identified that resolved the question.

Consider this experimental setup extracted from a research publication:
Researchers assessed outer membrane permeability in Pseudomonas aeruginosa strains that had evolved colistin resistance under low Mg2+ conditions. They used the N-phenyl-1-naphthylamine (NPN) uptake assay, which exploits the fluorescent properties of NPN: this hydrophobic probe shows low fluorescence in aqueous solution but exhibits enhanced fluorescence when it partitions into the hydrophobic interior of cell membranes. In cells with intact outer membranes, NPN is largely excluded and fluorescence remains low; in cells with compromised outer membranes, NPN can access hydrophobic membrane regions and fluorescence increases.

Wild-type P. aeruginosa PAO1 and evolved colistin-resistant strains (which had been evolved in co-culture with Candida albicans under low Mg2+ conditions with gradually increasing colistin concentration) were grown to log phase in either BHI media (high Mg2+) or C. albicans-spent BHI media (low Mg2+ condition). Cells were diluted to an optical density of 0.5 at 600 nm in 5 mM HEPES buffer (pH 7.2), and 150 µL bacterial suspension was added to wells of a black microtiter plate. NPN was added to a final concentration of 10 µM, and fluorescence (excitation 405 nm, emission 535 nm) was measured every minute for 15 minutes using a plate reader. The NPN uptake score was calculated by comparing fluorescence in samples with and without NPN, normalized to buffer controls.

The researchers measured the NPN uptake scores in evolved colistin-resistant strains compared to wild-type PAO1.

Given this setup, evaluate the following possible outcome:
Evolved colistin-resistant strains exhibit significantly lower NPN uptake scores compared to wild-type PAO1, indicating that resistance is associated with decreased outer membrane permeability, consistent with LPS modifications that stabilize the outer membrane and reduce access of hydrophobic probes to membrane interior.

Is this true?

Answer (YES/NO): NO